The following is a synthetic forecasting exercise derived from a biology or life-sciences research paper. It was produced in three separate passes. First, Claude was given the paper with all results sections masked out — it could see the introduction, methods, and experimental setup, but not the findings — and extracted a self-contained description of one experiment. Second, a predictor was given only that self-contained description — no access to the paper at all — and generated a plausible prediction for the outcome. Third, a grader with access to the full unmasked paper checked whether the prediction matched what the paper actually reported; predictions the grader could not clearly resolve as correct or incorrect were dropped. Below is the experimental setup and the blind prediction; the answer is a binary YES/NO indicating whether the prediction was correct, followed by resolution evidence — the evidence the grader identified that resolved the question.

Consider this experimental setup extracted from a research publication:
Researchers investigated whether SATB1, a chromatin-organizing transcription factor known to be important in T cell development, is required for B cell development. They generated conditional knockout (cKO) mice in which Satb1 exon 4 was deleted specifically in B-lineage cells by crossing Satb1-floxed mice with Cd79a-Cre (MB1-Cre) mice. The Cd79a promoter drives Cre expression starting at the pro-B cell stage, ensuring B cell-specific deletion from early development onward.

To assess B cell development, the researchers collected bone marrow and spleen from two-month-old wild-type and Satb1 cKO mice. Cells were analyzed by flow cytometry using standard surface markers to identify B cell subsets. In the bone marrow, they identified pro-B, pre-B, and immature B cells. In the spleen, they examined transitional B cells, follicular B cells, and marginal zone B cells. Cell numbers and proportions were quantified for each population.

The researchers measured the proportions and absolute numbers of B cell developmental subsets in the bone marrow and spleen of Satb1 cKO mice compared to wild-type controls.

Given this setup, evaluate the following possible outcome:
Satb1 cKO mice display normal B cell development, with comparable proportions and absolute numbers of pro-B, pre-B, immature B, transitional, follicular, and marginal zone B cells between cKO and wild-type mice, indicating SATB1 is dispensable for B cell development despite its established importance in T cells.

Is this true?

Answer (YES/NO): YES